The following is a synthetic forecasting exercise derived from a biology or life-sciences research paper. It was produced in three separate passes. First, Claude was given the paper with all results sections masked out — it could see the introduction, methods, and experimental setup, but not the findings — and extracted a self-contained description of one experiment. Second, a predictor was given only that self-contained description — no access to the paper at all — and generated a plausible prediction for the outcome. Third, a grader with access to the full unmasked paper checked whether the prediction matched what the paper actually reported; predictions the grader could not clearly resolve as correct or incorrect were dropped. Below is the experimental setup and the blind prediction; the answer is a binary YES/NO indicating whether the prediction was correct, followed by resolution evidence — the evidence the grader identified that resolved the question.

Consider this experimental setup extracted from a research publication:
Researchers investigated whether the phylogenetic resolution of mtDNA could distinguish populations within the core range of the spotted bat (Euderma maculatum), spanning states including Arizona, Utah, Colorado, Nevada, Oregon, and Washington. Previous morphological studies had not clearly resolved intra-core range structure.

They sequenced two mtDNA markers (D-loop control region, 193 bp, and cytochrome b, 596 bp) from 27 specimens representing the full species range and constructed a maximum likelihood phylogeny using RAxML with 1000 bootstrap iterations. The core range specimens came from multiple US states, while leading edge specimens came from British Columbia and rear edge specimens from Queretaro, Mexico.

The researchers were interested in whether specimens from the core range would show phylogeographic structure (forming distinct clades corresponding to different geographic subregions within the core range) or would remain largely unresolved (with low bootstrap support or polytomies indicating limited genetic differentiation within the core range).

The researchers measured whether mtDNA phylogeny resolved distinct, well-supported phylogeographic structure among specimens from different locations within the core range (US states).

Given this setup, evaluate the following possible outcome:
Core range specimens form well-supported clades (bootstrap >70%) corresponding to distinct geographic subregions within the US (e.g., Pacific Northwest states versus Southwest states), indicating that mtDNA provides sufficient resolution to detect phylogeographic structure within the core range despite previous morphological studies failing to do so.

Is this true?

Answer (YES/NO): YES